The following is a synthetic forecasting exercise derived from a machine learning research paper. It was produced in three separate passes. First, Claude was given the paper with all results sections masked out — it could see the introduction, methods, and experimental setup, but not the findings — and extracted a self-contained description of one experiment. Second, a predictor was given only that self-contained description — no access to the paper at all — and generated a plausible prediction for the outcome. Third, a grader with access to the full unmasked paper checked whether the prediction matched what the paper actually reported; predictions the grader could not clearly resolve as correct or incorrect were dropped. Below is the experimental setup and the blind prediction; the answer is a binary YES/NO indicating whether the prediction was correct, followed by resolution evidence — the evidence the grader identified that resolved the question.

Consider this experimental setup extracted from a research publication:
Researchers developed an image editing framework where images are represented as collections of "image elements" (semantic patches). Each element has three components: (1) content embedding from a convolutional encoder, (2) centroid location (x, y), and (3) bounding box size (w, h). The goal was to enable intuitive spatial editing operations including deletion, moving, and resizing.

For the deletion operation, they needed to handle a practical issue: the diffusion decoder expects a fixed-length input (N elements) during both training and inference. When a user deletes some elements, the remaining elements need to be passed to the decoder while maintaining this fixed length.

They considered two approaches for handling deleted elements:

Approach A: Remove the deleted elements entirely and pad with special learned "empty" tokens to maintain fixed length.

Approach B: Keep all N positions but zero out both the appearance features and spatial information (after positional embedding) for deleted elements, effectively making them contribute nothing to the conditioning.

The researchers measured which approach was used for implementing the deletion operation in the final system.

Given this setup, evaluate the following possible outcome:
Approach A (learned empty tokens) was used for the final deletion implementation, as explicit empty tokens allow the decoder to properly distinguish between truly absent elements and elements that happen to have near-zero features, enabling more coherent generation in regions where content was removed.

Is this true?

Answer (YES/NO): NO